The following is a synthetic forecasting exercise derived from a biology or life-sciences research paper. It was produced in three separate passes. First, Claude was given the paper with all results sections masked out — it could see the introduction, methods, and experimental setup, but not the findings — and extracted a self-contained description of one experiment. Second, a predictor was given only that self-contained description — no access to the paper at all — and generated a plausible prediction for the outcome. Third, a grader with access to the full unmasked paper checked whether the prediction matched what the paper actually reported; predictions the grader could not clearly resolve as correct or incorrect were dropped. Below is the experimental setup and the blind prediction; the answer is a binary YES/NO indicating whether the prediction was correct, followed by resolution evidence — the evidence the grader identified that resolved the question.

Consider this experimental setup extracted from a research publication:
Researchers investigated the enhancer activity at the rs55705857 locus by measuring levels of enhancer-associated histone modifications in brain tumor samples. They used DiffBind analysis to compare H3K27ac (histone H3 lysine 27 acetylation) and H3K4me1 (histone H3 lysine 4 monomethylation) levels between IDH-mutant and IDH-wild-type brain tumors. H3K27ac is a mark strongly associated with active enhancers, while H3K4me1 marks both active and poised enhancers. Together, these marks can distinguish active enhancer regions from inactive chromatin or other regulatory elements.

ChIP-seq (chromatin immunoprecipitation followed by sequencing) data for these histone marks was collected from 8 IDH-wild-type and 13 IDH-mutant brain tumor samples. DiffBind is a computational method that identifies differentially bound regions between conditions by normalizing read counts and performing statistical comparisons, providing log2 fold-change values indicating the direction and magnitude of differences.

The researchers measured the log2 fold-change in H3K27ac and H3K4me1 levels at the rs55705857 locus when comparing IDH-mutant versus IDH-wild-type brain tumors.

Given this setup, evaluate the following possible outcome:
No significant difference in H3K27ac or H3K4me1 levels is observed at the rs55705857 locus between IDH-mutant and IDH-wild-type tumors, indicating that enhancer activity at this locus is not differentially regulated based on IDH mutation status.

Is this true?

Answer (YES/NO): NO